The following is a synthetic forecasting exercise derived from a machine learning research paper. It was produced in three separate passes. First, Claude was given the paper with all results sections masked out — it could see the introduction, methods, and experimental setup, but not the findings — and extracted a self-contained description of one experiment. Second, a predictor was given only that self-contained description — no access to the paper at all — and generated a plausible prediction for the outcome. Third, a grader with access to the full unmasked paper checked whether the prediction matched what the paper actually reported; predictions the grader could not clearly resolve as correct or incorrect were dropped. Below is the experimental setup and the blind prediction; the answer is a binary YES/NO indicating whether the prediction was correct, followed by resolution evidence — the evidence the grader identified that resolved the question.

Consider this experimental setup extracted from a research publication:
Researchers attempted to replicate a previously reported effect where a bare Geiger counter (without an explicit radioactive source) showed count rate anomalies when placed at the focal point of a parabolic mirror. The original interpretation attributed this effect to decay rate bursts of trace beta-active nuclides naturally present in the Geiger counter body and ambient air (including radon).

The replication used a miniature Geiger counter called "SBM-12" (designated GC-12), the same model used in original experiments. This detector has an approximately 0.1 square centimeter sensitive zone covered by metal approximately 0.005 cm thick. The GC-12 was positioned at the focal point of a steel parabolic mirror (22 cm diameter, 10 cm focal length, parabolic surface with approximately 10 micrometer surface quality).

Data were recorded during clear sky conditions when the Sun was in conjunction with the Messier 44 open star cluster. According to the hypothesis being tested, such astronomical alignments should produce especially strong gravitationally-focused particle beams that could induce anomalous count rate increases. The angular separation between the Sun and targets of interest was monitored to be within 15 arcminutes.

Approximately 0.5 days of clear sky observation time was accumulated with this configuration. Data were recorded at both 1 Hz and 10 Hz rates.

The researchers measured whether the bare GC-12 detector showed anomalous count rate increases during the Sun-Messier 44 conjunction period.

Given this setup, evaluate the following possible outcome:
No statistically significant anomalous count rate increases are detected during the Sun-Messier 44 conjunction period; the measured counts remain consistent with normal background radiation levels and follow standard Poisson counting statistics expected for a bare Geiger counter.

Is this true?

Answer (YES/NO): YES